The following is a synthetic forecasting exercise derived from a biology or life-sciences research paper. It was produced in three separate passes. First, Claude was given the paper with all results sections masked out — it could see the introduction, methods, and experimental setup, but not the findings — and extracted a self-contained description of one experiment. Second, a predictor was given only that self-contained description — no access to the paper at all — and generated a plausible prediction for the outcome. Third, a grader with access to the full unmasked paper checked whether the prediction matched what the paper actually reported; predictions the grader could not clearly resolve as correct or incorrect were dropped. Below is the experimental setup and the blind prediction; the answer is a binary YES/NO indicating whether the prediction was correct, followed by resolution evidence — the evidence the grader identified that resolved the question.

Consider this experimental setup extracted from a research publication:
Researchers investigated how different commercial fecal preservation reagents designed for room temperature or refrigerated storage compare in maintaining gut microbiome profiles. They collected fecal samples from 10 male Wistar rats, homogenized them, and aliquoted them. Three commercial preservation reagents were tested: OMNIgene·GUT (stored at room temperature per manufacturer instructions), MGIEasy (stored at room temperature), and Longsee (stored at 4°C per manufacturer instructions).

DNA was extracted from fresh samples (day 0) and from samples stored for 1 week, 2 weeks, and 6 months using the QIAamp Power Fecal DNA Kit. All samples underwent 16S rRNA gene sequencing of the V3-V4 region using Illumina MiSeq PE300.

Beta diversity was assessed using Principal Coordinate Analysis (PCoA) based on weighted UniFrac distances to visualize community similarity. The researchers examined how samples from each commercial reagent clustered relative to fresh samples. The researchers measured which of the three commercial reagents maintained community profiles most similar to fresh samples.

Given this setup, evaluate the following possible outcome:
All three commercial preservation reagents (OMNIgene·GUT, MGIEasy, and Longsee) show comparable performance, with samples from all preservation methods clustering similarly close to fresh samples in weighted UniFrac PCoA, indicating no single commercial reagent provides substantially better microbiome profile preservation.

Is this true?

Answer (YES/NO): NO